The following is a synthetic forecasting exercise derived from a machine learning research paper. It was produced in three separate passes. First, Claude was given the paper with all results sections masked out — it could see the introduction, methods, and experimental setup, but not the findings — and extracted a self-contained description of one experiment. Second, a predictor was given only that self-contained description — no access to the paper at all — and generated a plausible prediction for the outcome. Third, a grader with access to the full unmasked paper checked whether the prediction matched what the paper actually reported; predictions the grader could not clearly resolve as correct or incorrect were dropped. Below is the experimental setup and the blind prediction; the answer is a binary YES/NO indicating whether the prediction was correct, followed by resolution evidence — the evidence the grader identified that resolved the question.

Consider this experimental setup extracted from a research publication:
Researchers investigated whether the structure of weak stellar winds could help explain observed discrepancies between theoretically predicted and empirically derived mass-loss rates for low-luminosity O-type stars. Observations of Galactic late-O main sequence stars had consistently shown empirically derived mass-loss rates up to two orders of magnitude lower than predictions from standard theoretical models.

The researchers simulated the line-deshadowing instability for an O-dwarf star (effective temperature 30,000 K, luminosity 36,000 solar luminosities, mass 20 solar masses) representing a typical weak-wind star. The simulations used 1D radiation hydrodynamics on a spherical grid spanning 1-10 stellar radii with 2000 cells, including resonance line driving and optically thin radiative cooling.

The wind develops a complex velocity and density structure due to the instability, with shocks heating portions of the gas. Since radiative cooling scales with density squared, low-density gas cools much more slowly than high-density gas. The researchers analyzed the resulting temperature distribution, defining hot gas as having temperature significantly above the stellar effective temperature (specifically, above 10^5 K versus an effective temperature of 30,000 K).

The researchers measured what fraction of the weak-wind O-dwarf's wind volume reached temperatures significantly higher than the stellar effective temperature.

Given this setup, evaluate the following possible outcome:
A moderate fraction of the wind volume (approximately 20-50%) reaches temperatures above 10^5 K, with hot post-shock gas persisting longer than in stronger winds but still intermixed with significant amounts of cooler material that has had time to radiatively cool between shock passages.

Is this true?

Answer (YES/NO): NO